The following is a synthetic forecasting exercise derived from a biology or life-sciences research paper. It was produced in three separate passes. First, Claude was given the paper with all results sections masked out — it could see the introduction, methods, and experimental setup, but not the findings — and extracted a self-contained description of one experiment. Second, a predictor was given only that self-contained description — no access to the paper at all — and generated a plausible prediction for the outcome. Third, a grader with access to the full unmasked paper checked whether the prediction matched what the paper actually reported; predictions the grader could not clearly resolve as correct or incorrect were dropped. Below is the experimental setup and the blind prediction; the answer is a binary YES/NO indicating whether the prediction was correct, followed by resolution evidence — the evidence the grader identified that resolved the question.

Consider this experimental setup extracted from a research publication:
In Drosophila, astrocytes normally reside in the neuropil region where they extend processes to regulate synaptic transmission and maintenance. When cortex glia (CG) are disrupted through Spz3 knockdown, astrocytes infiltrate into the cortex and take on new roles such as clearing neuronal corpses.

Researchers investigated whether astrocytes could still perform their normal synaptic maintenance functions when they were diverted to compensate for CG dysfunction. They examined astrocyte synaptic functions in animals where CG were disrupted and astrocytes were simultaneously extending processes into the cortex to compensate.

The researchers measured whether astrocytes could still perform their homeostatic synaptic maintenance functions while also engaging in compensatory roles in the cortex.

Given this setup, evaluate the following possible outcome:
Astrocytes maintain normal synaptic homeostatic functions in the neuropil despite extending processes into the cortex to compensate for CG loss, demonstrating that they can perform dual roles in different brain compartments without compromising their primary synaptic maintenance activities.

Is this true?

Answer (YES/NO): YES